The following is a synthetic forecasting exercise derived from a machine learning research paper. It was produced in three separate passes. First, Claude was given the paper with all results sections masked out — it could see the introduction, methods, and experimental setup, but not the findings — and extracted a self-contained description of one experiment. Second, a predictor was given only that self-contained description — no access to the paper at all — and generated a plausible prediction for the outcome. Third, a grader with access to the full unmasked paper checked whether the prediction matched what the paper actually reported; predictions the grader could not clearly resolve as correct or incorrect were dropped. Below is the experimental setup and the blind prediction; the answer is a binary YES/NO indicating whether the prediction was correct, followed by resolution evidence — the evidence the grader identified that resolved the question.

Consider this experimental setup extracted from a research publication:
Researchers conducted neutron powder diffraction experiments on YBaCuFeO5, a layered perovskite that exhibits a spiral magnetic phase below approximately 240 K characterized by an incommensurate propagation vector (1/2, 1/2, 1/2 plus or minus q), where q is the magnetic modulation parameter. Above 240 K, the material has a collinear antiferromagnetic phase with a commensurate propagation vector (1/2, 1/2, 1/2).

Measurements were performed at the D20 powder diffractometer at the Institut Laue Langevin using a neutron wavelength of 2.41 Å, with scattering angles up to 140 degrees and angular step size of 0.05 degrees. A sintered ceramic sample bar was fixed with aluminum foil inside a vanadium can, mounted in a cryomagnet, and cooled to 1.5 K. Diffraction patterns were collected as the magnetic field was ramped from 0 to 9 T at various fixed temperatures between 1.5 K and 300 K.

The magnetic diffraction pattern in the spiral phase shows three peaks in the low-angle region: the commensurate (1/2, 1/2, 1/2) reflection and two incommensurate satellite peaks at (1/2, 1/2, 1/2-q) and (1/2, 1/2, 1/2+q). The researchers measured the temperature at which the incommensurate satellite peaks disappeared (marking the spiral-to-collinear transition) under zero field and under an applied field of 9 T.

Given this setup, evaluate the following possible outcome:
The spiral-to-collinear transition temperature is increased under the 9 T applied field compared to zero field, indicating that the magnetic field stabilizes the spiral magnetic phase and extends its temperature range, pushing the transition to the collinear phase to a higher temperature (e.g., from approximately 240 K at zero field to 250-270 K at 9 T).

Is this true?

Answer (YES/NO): NO